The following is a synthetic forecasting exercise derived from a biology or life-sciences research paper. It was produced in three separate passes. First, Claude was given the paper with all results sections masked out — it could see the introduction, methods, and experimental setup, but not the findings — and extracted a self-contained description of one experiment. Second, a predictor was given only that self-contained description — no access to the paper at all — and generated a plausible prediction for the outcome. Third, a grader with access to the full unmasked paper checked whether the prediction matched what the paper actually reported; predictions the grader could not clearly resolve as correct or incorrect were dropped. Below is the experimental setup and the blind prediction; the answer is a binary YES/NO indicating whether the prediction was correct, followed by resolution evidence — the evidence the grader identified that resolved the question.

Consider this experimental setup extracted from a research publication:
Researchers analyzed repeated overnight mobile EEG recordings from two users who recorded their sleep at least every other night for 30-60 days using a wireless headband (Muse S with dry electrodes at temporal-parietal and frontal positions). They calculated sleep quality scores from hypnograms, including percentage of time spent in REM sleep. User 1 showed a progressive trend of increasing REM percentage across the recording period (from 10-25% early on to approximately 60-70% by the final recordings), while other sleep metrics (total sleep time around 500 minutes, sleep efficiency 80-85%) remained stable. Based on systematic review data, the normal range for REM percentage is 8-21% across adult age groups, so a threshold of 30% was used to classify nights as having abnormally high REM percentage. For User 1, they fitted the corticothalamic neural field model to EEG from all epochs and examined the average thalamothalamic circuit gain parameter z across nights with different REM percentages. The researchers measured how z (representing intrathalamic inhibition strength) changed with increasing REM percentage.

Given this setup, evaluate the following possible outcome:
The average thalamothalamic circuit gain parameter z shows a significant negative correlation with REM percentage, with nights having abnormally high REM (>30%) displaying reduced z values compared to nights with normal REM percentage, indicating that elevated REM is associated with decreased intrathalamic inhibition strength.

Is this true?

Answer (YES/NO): NO